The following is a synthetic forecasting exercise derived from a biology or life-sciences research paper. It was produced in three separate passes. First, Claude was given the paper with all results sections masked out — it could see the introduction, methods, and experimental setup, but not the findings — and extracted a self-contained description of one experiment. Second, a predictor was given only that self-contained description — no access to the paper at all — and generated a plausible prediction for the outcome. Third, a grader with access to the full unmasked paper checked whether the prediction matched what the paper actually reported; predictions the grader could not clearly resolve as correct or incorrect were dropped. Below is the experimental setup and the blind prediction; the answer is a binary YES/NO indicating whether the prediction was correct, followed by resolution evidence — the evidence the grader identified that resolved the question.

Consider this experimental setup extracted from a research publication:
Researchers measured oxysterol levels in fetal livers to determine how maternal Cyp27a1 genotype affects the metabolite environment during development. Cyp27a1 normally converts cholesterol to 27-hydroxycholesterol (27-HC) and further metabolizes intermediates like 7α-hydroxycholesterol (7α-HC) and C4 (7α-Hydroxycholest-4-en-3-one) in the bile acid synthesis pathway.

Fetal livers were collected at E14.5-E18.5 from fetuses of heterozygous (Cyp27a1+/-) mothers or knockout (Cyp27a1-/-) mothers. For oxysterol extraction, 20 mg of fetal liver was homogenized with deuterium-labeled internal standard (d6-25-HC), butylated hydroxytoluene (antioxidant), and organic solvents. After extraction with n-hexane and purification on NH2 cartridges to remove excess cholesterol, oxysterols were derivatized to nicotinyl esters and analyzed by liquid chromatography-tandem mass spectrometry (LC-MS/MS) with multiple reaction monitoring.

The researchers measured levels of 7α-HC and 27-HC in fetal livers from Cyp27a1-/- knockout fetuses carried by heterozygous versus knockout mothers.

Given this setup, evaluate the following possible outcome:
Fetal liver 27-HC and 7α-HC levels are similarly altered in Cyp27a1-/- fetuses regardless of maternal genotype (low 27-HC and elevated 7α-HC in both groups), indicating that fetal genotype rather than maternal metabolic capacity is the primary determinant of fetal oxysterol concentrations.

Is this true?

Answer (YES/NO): NO